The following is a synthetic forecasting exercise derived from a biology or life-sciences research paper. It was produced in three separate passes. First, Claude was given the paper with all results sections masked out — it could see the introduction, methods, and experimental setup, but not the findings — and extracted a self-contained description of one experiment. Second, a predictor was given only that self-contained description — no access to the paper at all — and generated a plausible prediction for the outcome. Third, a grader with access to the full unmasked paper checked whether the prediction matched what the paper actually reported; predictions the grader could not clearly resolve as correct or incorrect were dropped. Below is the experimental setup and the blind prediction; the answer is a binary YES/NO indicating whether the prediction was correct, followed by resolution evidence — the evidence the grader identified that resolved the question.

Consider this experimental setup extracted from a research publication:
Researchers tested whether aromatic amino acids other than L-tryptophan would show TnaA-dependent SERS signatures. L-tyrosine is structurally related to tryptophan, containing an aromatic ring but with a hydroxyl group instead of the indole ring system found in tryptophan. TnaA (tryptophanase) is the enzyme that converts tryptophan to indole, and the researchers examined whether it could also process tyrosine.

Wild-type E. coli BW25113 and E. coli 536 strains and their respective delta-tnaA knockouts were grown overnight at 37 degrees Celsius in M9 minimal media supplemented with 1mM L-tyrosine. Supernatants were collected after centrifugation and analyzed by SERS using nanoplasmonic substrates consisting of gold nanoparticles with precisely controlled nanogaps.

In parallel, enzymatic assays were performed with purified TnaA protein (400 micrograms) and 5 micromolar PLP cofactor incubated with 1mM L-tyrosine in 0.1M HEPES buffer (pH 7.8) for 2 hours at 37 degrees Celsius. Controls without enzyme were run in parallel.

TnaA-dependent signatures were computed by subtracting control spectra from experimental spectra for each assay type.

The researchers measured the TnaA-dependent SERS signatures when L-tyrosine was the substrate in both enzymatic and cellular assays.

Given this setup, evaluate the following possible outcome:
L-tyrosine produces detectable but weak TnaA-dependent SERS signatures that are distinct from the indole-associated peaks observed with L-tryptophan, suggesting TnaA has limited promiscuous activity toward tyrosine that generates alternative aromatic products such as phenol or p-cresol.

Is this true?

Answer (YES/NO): NO